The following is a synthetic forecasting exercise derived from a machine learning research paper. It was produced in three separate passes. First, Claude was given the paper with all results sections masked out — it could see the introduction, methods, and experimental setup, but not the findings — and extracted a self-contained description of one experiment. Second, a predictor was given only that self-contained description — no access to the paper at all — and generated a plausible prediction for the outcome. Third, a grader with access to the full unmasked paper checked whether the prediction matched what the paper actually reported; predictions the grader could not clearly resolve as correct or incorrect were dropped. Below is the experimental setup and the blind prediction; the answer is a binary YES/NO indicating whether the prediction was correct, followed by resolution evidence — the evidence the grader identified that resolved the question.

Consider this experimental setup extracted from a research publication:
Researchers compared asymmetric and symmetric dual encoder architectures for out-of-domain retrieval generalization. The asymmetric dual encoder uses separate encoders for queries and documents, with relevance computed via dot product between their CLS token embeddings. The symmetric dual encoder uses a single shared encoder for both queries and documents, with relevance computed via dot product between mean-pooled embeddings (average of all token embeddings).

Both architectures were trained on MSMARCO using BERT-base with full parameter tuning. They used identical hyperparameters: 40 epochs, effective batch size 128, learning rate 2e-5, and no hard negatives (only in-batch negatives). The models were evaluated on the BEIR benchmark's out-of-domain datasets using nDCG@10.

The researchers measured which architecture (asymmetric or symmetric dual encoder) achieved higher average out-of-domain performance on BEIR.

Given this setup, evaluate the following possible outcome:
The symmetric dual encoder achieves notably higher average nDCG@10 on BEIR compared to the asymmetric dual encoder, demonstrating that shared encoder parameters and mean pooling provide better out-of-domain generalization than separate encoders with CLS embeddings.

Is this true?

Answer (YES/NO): NO